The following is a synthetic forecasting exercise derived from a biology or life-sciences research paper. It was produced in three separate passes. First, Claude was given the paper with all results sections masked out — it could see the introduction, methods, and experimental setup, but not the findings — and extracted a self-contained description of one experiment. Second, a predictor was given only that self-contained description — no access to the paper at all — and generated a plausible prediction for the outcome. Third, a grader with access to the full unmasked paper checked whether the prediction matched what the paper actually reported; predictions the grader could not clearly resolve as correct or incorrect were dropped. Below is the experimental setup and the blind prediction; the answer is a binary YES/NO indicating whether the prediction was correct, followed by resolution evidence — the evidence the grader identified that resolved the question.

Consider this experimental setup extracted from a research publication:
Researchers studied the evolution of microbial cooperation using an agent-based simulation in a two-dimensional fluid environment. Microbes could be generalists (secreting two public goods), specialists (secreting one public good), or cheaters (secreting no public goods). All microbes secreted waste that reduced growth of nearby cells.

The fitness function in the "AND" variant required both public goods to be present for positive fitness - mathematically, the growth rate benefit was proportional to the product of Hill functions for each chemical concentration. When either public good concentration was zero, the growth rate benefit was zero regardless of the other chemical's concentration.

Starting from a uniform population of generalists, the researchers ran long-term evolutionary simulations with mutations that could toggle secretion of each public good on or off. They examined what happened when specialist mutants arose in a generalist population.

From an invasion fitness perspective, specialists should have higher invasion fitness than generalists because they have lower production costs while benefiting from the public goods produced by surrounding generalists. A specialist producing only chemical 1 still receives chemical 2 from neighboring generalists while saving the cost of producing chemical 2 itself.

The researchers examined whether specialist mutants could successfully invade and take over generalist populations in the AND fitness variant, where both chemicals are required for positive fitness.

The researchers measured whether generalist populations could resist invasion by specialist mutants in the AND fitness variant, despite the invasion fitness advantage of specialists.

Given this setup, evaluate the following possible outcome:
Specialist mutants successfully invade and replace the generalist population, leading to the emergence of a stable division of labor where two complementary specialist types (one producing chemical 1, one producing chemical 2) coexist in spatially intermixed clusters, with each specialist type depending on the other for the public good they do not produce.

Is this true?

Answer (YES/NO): NO